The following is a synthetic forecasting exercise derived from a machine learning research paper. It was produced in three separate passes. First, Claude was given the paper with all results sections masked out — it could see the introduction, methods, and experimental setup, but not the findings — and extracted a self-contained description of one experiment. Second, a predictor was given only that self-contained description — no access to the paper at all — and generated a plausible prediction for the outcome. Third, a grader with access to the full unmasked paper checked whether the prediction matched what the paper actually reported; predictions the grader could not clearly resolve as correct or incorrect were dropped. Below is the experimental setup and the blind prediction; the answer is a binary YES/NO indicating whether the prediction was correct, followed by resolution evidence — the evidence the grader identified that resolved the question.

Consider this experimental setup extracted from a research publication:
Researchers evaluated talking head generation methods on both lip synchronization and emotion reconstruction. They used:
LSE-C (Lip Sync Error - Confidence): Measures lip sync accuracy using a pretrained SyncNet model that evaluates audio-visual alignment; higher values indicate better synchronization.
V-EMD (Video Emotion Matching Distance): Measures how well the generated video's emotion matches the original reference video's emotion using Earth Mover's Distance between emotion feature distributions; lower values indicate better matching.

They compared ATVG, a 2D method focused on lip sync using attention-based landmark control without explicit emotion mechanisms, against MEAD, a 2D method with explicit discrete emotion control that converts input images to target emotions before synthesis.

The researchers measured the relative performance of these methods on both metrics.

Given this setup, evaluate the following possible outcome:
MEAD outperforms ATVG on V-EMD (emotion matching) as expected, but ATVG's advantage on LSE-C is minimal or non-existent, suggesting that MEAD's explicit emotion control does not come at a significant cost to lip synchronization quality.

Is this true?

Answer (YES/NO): NO